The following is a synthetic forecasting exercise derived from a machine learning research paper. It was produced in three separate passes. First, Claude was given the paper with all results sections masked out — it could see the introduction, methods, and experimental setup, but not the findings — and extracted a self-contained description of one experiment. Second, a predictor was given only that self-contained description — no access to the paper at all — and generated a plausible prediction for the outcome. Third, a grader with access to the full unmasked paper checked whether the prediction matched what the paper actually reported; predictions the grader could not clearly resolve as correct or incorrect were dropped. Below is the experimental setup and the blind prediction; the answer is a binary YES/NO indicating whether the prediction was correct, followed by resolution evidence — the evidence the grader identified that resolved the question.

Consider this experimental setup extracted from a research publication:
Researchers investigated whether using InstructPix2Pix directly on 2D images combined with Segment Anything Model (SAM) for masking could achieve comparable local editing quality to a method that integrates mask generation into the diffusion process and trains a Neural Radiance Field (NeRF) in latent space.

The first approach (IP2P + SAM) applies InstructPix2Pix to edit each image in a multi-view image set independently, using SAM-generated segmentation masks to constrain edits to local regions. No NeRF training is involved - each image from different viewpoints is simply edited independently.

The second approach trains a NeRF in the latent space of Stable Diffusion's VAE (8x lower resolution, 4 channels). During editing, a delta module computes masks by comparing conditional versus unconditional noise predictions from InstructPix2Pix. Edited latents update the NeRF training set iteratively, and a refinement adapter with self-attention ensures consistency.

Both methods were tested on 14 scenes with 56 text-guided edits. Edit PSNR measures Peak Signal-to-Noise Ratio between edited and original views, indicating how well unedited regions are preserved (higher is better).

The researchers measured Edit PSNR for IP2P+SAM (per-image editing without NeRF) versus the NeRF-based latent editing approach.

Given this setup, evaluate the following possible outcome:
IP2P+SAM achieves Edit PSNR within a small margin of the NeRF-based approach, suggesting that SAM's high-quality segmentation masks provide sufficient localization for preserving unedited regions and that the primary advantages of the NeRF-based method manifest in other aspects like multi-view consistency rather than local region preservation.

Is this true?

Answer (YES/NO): NO